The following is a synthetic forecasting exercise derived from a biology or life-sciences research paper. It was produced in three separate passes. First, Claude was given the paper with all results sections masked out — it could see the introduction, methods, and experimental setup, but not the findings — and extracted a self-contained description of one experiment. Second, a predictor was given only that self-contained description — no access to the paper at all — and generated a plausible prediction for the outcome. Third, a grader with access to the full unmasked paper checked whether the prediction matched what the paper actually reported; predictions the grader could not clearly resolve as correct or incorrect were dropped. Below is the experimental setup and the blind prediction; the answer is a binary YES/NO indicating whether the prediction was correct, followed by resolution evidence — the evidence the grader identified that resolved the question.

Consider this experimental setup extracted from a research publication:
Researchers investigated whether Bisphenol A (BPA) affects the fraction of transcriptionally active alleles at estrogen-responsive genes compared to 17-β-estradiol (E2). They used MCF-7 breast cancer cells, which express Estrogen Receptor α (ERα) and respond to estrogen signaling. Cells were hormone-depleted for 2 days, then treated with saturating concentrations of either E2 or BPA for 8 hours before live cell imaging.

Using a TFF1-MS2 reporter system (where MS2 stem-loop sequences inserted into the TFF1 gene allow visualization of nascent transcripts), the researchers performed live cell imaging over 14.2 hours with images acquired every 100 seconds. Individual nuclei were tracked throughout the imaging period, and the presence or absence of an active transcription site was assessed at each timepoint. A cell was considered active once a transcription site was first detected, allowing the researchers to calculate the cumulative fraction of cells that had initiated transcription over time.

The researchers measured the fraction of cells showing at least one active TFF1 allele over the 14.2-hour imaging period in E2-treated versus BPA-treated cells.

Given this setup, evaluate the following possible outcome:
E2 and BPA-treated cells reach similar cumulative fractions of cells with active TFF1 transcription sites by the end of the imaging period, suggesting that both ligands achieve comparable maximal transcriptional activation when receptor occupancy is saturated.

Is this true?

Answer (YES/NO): NO